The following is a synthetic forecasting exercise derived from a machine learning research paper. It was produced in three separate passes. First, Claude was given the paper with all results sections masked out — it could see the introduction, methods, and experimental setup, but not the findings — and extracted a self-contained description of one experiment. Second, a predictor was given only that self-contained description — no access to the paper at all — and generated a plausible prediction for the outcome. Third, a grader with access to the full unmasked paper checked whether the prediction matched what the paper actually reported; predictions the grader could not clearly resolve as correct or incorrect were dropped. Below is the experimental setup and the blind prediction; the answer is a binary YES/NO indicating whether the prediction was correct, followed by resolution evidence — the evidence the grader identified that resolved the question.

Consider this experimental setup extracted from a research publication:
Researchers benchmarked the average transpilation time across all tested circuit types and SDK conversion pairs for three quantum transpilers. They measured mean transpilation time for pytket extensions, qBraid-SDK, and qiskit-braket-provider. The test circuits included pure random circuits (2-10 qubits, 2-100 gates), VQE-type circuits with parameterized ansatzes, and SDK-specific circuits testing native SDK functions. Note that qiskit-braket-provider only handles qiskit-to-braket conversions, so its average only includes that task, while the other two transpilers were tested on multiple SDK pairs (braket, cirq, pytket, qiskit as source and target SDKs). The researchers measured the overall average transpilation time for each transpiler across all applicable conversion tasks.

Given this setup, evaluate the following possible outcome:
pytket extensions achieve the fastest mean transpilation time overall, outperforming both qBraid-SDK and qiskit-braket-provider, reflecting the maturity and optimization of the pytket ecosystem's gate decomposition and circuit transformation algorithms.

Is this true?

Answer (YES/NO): NO